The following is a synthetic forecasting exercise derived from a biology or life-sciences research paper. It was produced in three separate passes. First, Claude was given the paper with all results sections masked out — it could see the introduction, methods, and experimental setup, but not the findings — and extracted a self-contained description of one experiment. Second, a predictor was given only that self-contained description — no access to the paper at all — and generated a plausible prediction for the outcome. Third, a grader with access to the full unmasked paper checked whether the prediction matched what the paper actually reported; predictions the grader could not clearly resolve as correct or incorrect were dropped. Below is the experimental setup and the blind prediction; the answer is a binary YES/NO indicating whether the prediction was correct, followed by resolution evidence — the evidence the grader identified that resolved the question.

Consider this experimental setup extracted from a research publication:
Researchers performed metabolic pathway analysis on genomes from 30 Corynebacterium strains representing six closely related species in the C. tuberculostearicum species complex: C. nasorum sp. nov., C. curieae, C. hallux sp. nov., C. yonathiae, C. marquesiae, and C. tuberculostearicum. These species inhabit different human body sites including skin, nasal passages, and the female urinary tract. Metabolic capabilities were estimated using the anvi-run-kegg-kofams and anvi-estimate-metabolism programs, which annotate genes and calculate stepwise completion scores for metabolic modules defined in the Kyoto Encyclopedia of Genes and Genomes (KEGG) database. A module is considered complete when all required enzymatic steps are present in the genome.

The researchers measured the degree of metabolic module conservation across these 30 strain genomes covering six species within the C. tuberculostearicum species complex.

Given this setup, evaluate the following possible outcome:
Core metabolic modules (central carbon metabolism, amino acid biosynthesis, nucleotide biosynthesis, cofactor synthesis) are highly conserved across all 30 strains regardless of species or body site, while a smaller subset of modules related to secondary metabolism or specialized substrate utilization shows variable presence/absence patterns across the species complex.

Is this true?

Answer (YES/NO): NO